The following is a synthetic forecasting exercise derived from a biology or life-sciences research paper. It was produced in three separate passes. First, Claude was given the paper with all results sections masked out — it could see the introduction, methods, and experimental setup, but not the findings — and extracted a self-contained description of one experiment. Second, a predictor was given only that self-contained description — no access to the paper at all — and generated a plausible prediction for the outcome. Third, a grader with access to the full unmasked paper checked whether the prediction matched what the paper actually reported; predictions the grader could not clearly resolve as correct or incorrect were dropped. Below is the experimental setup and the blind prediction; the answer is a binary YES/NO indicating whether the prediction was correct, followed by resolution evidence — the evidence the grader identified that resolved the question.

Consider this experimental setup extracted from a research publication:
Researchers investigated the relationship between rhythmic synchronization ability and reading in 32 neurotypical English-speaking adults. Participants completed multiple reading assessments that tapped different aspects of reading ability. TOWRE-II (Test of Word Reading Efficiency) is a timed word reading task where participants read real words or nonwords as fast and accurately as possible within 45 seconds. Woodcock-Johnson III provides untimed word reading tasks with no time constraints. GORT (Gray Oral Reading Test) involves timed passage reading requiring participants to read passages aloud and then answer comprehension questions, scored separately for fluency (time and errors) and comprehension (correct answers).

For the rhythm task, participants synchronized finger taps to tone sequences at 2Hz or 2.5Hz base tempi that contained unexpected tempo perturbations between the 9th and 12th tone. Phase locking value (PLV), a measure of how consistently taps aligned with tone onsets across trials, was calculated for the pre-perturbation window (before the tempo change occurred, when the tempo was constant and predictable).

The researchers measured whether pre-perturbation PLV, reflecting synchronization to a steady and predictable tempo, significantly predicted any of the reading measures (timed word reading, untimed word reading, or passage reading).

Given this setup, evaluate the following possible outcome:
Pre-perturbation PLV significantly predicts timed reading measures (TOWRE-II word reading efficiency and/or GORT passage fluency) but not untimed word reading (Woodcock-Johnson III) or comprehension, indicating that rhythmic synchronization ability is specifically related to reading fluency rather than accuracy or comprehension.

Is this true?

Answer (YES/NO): NO